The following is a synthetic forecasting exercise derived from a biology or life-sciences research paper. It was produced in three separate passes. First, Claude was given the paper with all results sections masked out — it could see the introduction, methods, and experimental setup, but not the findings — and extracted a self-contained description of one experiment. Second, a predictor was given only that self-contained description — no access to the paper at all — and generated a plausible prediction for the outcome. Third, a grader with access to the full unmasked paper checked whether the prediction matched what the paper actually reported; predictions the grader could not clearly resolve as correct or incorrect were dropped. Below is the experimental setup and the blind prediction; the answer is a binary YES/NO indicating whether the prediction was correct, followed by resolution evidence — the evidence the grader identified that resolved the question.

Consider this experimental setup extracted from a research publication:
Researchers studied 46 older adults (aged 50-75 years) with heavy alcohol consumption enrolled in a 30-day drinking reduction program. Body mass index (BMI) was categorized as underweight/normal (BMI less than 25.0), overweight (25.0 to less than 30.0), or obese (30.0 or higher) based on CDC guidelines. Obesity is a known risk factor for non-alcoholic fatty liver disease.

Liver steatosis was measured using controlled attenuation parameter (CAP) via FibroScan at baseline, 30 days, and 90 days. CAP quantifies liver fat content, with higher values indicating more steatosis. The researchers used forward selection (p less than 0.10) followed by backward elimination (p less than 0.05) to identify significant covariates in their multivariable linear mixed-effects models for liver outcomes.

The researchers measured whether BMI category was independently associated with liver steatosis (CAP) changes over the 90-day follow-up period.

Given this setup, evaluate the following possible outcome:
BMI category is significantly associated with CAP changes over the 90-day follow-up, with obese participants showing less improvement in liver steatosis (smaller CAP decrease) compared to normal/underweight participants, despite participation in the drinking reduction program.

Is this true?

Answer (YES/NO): NO